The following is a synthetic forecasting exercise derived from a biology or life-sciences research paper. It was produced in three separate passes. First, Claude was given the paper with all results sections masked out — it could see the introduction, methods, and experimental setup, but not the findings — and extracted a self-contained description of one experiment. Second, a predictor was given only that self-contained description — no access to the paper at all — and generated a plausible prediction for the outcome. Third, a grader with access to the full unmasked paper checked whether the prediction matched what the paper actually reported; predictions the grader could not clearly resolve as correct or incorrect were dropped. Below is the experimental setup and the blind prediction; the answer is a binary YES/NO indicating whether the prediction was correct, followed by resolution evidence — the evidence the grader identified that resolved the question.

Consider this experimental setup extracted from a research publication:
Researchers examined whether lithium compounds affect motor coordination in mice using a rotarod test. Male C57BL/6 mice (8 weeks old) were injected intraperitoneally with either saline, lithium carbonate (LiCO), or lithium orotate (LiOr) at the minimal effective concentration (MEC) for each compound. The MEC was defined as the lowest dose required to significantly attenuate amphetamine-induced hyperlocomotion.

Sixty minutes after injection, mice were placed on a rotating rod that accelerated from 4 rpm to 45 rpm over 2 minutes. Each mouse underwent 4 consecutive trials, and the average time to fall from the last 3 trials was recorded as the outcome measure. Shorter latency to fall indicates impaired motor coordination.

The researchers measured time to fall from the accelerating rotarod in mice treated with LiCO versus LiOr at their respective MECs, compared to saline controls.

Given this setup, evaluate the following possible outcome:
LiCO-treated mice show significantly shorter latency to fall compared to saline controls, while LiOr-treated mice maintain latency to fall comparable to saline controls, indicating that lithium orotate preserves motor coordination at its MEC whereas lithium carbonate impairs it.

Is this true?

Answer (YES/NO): NO